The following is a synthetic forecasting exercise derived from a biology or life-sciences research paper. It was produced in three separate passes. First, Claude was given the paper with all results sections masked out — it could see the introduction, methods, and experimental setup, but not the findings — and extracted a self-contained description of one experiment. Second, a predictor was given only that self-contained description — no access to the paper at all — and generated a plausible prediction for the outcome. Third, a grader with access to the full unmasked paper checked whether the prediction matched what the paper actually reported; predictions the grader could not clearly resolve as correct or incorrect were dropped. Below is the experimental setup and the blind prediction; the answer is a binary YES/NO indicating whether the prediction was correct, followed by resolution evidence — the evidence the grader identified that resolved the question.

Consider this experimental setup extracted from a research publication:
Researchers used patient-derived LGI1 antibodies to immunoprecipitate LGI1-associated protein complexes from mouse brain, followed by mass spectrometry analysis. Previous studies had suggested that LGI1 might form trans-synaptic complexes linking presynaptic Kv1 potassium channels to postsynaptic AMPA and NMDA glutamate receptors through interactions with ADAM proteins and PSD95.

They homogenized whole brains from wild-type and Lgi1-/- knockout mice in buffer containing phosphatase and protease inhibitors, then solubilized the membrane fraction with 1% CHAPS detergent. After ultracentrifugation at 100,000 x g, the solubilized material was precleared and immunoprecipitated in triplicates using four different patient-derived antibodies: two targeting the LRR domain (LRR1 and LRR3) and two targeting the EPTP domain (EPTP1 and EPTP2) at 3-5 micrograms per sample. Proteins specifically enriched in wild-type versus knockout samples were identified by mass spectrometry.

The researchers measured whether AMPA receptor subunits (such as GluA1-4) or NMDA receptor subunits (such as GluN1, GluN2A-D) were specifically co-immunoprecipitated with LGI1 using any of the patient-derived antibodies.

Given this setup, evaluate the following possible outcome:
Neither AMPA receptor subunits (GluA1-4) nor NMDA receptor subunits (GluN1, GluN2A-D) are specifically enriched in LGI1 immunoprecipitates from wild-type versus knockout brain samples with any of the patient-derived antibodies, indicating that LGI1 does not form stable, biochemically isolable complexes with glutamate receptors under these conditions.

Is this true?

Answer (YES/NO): YES